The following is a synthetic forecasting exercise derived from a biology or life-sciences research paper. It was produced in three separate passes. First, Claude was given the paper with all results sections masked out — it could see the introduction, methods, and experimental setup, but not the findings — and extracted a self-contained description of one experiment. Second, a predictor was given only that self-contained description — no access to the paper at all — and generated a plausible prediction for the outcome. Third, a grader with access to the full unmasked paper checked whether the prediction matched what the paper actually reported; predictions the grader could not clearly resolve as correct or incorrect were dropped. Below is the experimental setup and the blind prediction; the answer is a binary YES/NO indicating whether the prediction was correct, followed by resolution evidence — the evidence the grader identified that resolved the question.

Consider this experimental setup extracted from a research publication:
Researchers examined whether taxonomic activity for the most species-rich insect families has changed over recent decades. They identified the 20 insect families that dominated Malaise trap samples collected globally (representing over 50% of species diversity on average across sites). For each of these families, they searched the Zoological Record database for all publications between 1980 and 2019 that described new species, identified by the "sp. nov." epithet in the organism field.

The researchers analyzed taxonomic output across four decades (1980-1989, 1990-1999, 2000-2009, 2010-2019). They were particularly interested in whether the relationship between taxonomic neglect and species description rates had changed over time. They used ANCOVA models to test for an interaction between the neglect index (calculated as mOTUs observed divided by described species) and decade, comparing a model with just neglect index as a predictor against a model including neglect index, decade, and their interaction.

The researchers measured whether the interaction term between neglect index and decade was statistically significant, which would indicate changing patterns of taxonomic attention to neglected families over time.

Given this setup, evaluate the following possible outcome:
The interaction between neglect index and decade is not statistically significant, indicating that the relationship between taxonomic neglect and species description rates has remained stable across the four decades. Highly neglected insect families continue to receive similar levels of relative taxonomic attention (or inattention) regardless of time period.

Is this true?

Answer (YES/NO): YES